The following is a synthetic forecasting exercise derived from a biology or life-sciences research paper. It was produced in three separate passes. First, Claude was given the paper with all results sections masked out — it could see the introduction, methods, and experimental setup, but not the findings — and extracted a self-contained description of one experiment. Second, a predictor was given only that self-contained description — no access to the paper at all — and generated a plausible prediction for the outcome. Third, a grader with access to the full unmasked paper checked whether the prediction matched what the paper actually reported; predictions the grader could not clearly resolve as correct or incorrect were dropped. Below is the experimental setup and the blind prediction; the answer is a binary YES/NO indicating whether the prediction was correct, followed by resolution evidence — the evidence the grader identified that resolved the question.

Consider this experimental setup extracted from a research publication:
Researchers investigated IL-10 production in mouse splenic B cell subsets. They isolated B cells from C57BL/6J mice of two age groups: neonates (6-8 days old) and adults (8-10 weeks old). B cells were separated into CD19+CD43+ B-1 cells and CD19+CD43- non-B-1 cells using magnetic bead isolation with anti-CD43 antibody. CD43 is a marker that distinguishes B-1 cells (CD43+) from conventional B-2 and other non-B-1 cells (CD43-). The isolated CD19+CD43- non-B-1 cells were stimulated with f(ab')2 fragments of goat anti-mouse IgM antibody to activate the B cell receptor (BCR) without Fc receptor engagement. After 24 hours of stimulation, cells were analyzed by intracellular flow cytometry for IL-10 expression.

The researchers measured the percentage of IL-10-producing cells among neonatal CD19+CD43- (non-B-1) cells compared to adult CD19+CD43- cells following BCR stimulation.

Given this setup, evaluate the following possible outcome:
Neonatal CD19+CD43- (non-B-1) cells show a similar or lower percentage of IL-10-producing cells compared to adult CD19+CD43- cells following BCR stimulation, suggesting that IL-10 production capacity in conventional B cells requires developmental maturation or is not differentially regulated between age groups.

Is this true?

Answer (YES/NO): NO